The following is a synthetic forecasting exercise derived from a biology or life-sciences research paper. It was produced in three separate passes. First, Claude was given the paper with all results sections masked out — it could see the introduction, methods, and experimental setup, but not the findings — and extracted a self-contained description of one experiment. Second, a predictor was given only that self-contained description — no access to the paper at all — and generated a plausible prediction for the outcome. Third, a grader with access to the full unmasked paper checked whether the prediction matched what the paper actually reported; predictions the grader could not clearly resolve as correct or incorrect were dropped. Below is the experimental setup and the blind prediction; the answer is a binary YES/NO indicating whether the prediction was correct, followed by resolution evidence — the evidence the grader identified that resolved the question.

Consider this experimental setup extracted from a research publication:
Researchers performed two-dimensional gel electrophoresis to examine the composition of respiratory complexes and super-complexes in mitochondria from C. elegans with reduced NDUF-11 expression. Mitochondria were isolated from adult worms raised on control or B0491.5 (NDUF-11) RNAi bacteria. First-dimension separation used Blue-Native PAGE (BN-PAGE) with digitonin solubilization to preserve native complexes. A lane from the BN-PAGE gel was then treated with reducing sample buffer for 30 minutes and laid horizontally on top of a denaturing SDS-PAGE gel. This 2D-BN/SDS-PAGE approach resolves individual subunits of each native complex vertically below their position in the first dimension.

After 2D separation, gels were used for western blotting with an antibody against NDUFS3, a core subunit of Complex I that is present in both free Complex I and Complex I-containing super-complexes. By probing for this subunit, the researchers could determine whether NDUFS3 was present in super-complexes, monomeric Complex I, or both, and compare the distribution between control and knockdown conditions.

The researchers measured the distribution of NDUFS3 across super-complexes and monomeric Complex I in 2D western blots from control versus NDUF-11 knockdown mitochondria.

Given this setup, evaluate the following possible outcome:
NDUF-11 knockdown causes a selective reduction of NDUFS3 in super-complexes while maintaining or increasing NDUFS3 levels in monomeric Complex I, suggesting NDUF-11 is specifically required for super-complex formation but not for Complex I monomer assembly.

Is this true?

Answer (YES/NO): NO